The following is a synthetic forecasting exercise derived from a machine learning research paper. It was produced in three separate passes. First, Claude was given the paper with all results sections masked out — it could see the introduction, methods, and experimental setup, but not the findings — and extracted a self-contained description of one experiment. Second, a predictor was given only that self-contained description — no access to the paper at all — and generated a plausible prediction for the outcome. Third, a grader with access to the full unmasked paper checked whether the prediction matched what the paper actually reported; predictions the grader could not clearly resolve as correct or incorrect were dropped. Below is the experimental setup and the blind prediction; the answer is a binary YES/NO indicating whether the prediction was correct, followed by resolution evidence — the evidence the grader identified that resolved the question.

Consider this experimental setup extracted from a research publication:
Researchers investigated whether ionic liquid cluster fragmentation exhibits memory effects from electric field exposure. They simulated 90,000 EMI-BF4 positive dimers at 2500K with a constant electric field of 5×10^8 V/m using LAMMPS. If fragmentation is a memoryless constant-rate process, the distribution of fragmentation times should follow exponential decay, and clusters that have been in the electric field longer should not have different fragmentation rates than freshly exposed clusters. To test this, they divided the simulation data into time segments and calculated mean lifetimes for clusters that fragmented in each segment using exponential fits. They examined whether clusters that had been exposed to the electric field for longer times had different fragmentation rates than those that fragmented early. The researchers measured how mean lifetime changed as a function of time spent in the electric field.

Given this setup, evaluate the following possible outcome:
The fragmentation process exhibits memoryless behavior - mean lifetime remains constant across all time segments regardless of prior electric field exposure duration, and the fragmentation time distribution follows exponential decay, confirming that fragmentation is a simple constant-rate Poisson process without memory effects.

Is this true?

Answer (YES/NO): NO